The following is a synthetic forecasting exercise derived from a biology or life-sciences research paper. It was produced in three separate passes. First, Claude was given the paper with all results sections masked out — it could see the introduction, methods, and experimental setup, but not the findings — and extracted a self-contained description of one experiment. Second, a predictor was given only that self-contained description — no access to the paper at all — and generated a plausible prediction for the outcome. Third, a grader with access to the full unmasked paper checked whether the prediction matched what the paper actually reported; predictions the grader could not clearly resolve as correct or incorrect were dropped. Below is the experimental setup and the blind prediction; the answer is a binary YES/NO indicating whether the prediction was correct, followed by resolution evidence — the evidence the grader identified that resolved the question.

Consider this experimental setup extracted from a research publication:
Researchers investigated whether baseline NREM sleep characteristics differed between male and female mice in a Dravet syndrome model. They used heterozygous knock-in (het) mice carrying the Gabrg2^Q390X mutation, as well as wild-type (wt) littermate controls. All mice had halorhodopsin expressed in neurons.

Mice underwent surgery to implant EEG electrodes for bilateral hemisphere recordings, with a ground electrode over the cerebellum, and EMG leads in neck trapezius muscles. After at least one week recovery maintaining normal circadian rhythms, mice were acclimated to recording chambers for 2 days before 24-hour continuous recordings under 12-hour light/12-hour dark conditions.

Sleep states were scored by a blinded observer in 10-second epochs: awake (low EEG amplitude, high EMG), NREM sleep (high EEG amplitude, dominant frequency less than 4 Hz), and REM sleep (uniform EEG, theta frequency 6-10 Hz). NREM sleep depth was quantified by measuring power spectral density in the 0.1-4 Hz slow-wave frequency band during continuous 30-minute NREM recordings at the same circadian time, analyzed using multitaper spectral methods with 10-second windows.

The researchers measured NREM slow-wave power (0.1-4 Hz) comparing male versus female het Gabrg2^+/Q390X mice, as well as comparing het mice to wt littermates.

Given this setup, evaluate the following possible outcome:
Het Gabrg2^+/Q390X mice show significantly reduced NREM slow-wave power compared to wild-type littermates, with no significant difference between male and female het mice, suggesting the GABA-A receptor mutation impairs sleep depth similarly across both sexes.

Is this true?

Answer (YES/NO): NO